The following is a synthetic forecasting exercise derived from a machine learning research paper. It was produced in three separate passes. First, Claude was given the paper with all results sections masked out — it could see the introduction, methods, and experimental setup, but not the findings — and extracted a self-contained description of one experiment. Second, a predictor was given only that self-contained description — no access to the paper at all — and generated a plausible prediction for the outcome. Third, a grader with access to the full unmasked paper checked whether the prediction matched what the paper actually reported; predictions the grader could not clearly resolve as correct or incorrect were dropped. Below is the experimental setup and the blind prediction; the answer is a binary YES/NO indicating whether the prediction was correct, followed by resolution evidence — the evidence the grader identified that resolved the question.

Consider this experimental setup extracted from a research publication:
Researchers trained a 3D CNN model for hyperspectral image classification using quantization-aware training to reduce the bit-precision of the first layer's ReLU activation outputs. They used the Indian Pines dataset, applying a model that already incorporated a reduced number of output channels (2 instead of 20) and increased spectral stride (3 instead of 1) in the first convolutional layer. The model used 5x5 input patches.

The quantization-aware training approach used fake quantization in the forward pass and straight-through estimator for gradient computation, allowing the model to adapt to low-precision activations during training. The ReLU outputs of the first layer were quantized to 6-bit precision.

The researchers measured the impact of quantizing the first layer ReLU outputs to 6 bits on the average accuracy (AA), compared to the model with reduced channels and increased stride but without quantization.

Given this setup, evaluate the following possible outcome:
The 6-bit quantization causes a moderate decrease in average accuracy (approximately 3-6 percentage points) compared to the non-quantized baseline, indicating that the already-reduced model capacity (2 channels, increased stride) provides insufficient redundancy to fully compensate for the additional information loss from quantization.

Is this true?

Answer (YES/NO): NO